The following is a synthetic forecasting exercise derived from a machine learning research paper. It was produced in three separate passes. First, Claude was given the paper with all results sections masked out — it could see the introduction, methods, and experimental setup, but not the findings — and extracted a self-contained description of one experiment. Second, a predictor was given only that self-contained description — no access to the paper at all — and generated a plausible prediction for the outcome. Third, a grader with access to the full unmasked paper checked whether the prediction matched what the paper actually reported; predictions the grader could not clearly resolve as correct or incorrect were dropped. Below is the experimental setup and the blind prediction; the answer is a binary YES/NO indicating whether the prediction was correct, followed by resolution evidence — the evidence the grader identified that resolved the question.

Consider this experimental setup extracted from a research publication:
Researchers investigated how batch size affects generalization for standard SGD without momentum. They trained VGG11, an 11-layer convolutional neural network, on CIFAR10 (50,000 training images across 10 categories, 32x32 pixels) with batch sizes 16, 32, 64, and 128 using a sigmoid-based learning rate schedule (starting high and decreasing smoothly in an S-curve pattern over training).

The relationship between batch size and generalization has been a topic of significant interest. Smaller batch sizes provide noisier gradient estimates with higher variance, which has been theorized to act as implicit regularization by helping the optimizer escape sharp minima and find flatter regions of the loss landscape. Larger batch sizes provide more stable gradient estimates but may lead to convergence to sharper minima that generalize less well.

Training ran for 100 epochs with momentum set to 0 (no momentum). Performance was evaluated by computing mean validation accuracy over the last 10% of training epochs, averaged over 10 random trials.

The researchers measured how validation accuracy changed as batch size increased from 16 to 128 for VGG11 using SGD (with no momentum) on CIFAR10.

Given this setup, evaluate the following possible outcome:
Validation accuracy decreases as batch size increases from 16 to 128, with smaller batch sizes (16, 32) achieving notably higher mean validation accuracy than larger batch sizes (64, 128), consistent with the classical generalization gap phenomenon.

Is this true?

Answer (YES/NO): YES